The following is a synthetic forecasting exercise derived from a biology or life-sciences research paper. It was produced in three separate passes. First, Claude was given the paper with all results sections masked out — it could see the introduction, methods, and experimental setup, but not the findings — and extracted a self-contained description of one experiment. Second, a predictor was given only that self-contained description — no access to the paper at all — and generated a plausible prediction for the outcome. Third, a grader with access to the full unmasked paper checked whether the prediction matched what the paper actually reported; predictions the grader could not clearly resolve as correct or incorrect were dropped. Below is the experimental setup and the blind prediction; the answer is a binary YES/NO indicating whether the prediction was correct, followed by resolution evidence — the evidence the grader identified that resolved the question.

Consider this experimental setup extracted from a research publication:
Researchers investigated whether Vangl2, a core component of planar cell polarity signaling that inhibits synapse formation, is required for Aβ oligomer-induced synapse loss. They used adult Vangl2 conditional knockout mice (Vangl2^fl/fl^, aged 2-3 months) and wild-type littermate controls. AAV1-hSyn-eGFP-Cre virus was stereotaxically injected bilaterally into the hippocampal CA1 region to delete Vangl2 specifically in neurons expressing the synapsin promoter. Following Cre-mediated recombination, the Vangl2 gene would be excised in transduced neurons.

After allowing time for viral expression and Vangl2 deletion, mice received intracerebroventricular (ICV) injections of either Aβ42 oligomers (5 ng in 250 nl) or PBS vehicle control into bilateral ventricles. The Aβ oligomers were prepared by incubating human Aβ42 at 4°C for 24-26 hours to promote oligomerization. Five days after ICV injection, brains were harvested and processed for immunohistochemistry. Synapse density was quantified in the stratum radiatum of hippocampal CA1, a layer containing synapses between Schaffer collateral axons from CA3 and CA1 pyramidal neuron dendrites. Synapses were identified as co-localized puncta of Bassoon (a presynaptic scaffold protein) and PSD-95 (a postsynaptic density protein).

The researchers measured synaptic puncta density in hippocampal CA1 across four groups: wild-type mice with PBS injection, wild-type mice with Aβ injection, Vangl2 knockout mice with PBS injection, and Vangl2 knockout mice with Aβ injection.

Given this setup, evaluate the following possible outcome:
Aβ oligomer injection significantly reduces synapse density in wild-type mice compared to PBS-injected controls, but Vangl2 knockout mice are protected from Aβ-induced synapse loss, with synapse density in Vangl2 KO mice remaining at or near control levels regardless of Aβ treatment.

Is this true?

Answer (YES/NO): YES